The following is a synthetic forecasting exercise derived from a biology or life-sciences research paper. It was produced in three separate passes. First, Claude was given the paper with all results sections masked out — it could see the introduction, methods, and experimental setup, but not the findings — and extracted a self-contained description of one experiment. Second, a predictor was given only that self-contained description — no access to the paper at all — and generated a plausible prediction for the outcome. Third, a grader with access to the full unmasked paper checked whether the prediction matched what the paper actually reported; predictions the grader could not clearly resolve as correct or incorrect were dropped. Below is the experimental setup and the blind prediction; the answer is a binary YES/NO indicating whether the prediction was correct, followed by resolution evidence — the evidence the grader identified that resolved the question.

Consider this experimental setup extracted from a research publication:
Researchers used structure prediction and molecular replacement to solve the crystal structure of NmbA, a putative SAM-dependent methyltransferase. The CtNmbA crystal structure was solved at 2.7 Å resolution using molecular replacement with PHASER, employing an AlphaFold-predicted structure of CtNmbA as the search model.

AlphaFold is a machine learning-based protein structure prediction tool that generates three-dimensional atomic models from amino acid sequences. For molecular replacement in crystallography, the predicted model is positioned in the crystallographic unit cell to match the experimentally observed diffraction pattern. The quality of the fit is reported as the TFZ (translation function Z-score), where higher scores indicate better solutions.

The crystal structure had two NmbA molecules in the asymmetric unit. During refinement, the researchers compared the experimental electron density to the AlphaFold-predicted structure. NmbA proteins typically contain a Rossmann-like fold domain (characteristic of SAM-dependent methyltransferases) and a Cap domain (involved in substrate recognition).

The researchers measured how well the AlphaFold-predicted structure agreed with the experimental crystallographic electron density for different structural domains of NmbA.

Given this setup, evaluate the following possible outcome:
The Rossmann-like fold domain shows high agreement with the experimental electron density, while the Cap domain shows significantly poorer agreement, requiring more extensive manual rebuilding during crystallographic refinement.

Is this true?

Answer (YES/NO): YES